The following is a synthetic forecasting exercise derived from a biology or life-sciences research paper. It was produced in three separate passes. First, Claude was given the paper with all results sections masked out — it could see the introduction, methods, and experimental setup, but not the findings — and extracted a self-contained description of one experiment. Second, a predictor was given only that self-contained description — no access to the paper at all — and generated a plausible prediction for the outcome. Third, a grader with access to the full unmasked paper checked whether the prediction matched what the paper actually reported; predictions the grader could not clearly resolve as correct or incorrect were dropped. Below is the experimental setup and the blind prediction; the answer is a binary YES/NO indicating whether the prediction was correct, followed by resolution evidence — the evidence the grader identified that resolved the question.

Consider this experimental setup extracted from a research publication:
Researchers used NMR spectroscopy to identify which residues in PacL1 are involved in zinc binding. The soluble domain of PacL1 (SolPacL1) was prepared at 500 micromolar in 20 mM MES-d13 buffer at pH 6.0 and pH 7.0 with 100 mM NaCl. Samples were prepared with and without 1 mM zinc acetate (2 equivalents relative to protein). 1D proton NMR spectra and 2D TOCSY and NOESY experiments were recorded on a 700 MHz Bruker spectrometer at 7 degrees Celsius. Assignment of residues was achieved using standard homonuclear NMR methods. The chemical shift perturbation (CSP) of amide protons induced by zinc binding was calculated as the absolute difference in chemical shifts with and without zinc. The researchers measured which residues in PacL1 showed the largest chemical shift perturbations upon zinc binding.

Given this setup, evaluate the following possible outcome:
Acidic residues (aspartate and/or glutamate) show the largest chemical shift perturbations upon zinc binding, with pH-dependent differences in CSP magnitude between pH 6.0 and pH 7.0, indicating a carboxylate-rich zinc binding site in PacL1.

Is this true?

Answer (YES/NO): NO